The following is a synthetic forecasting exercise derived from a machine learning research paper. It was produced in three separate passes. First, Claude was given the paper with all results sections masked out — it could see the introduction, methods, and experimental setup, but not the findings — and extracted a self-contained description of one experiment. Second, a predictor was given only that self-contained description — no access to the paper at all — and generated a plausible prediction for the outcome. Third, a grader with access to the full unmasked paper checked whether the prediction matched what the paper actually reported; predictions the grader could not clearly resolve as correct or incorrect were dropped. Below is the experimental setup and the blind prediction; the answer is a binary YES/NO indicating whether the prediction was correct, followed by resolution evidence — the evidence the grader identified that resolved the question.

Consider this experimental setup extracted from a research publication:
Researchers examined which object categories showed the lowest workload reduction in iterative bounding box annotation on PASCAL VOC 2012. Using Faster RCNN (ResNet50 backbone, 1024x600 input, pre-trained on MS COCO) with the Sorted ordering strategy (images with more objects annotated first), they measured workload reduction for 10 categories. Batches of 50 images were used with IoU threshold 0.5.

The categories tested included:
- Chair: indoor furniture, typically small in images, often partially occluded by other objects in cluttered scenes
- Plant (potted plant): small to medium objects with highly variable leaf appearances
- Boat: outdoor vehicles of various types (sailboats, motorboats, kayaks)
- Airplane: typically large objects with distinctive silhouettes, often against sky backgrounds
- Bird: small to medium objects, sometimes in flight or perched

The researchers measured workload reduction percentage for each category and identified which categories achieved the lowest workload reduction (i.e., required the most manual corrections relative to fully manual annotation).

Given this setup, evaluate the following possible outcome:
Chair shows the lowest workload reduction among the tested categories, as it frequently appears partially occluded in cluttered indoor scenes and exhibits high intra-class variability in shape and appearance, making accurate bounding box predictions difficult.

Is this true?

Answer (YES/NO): YES